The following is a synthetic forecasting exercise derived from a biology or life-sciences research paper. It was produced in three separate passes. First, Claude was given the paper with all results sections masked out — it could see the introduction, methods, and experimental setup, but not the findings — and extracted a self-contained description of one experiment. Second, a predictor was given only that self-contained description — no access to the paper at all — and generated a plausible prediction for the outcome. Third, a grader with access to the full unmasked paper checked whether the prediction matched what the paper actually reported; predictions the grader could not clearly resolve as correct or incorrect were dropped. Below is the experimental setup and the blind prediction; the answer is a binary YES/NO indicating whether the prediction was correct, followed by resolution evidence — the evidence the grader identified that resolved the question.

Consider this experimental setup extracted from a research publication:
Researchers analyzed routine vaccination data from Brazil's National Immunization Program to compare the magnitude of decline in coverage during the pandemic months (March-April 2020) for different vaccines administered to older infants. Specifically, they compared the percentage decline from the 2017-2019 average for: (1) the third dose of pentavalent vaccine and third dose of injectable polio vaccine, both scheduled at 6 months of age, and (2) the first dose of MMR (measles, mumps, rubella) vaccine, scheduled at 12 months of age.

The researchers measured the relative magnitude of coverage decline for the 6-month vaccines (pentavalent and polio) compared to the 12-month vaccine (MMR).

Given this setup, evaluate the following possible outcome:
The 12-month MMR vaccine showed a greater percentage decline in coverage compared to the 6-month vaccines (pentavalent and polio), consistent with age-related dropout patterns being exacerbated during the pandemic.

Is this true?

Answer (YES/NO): YES